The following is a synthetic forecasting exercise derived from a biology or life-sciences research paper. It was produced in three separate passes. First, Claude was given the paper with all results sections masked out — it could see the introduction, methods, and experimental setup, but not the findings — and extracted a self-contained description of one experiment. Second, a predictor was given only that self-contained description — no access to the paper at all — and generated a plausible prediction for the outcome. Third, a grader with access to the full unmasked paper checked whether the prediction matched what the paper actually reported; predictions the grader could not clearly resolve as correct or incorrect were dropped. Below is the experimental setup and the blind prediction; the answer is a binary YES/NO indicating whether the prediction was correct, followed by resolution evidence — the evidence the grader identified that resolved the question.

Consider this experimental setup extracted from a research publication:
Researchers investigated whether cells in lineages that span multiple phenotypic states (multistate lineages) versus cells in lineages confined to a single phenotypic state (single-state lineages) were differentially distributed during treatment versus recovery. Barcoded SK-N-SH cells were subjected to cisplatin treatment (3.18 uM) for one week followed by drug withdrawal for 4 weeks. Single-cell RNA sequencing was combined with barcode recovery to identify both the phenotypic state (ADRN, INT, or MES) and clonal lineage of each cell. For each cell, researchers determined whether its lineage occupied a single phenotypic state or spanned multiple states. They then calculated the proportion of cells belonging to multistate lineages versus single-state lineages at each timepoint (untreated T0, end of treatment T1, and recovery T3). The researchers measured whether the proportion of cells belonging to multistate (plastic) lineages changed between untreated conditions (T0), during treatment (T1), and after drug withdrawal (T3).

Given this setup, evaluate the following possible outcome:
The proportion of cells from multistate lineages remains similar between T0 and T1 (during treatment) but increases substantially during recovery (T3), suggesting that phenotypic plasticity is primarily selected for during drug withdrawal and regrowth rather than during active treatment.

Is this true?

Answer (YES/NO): NO